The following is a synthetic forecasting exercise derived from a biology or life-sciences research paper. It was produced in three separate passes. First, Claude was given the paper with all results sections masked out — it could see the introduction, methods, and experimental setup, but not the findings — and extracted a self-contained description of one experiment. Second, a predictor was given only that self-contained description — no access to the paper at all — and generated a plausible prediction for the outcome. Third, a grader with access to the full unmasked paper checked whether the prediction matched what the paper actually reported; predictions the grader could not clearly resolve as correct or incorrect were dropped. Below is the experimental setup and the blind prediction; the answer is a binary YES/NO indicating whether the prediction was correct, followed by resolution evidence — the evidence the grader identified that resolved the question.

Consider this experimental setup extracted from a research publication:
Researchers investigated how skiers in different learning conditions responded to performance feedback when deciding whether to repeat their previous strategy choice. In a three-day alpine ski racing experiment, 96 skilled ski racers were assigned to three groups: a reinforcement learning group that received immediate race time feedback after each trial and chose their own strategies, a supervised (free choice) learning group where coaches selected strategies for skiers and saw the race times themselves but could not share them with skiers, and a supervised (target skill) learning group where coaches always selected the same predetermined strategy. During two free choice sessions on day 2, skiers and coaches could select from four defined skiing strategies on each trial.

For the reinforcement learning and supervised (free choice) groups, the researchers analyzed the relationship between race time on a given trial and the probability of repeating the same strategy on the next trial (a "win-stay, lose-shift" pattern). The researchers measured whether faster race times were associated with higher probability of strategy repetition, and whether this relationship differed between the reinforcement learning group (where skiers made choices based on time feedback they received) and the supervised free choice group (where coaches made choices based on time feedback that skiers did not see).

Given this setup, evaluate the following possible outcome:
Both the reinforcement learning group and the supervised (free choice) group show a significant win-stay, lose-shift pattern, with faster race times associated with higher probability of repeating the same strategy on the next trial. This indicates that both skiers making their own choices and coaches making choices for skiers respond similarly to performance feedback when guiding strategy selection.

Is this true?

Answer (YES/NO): YES